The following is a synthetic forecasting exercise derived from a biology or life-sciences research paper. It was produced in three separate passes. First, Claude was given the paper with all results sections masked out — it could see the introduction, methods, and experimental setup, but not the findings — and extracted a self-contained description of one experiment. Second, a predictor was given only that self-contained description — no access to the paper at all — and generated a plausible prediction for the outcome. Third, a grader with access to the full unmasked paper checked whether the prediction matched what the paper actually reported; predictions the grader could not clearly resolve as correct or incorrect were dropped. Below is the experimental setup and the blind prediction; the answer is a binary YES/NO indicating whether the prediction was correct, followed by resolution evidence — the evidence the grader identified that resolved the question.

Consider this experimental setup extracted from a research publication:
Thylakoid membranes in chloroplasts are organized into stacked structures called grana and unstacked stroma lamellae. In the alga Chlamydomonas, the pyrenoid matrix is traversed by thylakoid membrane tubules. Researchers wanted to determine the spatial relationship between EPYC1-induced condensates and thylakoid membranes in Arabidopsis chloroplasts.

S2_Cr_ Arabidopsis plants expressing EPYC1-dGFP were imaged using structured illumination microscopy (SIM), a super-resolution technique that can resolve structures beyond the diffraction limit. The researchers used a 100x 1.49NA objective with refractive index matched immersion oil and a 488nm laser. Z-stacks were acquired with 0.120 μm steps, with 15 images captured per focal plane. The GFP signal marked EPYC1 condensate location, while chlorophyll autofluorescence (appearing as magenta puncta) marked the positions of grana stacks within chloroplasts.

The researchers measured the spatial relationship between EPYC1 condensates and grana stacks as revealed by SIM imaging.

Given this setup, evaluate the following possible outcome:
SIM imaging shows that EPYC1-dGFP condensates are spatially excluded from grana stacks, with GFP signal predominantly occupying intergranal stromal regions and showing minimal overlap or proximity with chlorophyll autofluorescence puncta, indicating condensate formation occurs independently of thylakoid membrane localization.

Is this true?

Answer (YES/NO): YES